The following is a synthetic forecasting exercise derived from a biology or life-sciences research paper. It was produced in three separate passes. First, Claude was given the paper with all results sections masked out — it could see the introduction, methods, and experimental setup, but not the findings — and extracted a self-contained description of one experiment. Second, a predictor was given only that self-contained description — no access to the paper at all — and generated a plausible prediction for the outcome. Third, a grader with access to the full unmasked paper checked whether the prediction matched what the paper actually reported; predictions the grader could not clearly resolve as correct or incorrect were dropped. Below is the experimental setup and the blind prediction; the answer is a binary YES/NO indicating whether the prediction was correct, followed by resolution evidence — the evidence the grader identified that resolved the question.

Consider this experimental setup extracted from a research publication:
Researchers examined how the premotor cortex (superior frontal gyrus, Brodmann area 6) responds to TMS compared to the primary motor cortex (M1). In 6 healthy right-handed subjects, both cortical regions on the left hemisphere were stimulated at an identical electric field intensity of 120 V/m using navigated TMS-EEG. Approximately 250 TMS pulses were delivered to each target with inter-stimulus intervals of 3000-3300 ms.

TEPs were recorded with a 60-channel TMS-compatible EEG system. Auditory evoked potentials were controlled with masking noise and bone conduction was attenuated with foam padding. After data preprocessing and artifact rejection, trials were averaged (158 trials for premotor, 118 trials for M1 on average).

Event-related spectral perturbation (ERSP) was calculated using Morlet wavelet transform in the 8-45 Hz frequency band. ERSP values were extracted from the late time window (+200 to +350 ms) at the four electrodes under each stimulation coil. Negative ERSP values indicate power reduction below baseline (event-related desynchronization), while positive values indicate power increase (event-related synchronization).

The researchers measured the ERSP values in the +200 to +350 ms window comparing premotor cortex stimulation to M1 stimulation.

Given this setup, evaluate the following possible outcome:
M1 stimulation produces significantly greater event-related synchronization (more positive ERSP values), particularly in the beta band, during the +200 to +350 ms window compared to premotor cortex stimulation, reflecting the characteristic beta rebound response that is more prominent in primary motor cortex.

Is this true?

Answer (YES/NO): NO